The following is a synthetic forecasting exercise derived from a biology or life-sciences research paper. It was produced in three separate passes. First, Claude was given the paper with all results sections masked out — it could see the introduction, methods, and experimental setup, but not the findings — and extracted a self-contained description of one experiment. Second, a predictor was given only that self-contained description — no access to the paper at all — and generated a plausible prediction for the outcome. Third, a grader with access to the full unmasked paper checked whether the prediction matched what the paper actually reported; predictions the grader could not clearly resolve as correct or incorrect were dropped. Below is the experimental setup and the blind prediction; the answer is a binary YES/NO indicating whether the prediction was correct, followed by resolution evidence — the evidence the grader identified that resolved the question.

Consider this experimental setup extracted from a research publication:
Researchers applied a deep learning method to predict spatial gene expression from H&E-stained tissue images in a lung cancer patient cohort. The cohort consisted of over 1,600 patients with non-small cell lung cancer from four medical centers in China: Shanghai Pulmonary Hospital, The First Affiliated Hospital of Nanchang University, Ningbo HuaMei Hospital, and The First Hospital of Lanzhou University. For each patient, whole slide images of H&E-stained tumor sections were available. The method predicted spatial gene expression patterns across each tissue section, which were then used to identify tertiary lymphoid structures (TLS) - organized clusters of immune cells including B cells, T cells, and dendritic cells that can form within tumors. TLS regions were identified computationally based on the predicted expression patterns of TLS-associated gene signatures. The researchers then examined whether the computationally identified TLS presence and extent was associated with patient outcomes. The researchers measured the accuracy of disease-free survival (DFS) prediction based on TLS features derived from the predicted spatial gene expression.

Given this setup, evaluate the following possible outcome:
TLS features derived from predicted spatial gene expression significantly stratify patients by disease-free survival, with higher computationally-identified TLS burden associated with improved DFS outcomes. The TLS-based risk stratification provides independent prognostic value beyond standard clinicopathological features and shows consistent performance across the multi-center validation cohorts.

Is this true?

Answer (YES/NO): NO